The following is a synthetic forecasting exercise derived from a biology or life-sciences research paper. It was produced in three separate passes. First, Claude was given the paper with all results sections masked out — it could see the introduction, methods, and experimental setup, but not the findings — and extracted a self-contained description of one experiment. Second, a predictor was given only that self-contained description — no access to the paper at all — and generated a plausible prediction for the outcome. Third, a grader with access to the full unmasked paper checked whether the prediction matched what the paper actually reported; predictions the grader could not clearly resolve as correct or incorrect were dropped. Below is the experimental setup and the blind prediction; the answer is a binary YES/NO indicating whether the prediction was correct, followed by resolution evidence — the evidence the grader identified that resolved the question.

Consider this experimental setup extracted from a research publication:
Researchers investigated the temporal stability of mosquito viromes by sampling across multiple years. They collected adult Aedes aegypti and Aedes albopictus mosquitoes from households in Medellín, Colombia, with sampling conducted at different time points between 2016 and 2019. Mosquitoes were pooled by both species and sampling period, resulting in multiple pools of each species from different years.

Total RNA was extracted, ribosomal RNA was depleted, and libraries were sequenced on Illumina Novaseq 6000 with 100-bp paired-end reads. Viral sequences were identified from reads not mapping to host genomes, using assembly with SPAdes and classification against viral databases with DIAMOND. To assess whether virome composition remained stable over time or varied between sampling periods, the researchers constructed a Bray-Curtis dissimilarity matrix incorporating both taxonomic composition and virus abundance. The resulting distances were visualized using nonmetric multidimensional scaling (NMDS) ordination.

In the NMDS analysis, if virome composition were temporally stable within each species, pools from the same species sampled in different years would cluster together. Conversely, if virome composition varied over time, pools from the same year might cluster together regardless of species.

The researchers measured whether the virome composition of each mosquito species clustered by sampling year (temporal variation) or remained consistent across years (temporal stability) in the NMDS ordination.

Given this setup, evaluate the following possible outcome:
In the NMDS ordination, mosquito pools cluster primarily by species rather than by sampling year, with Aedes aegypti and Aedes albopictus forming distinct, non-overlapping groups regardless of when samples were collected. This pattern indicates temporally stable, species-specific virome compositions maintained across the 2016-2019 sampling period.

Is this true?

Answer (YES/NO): YES